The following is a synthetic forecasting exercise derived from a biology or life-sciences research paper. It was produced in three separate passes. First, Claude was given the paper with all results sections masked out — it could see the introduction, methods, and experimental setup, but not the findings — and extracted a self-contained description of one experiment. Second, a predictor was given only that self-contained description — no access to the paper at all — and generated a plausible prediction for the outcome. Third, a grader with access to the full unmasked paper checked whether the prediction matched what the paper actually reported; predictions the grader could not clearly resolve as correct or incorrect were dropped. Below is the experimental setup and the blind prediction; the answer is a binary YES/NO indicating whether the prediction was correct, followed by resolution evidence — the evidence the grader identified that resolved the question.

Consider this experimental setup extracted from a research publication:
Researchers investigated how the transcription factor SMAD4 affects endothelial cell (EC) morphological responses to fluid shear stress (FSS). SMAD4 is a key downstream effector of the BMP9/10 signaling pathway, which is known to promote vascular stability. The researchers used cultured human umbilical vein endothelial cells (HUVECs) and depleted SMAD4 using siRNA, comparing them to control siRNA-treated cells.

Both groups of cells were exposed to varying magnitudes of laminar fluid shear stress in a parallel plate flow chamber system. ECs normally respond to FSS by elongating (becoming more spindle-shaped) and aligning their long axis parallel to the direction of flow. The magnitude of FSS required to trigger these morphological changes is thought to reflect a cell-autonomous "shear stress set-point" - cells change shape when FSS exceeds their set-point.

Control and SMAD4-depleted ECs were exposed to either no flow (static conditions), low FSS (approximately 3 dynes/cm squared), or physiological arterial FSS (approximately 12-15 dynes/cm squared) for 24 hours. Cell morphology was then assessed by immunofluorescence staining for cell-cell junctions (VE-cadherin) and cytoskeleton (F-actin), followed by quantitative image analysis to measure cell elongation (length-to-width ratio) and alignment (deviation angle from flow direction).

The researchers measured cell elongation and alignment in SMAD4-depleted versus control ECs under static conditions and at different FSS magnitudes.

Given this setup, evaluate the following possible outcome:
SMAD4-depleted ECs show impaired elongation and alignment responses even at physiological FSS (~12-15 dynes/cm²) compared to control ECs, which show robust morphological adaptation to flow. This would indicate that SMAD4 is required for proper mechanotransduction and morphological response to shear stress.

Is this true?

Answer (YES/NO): NO